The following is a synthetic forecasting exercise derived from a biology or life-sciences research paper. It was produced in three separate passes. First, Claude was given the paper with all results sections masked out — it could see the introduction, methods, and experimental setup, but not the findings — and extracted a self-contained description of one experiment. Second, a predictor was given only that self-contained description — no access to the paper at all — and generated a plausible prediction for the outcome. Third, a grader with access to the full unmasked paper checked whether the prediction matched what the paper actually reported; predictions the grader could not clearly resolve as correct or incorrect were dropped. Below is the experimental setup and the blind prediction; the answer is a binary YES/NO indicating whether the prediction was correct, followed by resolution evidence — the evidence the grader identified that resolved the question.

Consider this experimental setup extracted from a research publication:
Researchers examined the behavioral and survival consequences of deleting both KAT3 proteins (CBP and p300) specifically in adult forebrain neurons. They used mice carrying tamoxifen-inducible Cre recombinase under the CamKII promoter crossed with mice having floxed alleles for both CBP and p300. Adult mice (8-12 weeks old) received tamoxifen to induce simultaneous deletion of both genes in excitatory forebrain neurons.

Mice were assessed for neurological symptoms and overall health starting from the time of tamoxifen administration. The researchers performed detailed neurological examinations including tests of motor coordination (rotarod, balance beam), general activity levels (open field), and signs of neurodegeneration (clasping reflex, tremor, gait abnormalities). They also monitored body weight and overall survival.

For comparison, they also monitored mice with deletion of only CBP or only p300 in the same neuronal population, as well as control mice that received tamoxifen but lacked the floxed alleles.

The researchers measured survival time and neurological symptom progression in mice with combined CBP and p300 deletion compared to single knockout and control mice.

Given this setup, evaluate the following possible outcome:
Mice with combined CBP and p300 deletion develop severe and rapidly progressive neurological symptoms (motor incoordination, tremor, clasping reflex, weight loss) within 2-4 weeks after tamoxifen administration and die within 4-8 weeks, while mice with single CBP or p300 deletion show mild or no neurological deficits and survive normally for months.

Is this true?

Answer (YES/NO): NO